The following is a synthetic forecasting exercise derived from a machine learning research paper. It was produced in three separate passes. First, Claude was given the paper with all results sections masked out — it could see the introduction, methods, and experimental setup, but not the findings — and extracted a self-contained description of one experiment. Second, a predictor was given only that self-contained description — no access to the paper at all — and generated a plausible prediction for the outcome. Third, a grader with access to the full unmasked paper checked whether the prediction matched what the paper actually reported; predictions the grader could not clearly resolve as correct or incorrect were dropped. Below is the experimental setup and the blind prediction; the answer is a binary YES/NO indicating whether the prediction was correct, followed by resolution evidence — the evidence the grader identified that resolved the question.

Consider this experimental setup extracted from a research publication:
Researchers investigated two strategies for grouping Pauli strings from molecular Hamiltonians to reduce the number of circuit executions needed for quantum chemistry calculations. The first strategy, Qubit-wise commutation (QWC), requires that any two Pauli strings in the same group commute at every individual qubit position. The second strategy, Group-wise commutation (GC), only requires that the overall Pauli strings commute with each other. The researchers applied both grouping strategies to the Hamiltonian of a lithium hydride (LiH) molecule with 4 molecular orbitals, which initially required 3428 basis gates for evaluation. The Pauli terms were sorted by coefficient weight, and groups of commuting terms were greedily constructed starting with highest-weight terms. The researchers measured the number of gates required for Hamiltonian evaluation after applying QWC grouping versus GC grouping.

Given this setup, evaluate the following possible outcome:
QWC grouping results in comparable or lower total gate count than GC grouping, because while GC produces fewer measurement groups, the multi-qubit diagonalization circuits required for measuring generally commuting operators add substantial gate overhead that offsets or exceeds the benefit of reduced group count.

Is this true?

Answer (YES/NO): NO